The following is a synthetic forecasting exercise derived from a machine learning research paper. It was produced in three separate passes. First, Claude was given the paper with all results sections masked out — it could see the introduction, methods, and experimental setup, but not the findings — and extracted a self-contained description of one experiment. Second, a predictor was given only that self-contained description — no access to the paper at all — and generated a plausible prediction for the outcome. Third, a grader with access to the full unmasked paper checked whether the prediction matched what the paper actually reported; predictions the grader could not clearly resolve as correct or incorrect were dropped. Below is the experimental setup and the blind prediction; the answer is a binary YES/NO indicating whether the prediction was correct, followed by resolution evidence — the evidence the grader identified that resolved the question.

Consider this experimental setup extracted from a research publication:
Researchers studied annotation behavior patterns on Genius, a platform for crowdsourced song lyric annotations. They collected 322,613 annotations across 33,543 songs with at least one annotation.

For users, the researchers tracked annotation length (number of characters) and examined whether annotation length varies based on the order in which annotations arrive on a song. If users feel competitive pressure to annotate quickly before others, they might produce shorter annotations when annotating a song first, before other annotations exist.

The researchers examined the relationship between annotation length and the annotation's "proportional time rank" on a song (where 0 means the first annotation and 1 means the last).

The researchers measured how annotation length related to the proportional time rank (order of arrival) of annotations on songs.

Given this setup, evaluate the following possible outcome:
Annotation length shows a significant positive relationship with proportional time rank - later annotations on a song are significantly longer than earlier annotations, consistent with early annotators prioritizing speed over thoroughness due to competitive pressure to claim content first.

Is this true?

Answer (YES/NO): YES